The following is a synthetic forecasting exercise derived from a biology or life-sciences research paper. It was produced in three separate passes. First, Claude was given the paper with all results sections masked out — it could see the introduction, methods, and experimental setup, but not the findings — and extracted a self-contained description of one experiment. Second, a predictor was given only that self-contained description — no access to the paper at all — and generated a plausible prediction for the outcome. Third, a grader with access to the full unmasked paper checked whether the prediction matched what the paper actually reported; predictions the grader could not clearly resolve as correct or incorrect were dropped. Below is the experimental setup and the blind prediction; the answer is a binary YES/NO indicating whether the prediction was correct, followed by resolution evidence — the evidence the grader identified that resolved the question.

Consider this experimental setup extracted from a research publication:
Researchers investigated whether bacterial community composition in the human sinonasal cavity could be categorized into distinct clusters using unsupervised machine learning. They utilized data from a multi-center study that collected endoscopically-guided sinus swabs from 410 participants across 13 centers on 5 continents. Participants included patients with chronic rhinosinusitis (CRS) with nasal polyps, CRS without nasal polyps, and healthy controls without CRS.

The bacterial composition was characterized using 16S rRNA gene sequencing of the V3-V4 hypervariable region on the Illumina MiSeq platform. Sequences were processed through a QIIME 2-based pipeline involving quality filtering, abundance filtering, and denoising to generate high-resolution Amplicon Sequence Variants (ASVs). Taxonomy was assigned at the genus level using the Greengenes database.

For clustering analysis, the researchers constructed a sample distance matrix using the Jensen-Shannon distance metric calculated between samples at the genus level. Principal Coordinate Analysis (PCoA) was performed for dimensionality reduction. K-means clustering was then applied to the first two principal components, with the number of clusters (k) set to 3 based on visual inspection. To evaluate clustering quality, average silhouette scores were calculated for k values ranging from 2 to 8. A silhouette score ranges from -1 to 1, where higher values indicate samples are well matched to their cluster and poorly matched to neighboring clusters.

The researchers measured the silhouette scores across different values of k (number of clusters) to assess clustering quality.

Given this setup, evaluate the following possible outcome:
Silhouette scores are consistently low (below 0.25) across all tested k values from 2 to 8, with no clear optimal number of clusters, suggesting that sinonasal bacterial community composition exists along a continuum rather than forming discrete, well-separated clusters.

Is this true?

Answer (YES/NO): NO